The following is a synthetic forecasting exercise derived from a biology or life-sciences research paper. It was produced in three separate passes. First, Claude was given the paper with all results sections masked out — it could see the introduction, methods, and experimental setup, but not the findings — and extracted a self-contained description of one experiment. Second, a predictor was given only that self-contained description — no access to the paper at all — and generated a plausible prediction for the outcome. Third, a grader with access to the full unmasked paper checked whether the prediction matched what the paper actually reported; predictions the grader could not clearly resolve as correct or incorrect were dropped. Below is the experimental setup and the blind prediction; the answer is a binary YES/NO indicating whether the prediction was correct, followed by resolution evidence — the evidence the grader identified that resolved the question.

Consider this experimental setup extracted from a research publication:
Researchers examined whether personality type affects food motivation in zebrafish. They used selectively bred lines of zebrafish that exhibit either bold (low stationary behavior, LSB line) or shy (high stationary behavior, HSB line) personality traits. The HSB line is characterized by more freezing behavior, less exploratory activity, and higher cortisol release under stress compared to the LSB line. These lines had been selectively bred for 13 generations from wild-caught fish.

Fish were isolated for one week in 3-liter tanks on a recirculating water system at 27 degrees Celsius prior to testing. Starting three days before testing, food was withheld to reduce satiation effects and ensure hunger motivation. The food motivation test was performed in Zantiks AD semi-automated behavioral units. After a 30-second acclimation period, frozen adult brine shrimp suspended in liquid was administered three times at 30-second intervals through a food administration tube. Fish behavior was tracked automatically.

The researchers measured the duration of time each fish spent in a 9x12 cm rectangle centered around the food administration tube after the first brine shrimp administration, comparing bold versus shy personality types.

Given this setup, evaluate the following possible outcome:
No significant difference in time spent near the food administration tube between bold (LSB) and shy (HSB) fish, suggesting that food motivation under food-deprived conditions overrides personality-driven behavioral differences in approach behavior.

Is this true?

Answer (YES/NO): YES